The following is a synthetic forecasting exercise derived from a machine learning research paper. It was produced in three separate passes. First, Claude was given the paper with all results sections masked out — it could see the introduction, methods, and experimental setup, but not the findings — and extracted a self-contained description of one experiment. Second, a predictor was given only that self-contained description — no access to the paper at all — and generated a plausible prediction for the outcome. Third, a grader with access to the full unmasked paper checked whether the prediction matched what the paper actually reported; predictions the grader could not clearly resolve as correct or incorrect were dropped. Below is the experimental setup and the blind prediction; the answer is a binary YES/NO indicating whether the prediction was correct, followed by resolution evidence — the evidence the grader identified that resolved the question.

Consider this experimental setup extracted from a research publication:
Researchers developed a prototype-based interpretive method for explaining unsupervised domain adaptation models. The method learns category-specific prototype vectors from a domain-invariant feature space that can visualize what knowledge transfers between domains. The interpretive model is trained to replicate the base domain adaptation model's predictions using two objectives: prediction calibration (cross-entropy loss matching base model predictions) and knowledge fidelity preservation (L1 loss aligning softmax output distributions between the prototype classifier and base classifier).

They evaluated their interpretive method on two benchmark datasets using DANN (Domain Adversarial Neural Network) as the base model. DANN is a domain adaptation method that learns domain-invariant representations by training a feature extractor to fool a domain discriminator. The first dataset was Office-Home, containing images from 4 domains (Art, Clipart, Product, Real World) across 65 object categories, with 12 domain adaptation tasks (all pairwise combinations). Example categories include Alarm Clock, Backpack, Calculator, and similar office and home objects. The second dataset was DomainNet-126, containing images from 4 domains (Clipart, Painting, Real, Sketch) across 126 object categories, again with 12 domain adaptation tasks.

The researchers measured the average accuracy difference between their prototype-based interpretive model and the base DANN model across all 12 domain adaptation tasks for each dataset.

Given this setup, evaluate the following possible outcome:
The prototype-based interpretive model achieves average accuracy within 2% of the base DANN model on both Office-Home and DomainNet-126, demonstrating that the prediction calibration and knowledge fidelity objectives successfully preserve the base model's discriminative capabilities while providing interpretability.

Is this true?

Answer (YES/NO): NO